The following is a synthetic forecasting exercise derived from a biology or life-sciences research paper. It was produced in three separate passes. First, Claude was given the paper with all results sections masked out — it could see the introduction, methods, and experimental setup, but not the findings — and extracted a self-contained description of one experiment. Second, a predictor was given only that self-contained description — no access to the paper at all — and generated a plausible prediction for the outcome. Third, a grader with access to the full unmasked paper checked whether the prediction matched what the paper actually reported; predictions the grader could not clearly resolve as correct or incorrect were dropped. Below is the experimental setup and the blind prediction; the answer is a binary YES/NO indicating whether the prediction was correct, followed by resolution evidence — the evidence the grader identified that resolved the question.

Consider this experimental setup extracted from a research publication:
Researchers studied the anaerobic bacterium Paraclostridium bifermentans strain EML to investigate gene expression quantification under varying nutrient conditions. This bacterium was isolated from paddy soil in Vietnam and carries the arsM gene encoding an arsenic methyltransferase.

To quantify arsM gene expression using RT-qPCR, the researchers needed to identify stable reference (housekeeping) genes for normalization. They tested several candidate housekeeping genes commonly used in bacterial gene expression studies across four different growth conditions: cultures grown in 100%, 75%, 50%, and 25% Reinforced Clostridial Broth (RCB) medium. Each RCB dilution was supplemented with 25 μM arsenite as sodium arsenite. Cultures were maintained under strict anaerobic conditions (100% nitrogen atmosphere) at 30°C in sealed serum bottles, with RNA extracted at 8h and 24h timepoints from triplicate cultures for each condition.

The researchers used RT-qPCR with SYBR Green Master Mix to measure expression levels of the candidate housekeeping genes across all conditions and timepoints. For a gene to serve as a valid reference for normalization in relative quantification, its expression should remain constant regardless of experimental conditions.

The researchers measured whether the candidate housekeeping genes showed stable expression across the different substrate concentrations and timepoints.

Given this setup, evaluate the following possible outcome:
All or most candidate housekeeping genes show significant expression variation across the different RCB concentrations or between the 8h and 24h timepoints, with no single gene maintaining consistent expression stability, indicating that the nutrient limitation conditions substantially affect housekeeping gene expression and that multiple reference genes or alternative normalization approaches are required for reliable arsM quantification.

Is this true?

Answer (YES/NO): YES